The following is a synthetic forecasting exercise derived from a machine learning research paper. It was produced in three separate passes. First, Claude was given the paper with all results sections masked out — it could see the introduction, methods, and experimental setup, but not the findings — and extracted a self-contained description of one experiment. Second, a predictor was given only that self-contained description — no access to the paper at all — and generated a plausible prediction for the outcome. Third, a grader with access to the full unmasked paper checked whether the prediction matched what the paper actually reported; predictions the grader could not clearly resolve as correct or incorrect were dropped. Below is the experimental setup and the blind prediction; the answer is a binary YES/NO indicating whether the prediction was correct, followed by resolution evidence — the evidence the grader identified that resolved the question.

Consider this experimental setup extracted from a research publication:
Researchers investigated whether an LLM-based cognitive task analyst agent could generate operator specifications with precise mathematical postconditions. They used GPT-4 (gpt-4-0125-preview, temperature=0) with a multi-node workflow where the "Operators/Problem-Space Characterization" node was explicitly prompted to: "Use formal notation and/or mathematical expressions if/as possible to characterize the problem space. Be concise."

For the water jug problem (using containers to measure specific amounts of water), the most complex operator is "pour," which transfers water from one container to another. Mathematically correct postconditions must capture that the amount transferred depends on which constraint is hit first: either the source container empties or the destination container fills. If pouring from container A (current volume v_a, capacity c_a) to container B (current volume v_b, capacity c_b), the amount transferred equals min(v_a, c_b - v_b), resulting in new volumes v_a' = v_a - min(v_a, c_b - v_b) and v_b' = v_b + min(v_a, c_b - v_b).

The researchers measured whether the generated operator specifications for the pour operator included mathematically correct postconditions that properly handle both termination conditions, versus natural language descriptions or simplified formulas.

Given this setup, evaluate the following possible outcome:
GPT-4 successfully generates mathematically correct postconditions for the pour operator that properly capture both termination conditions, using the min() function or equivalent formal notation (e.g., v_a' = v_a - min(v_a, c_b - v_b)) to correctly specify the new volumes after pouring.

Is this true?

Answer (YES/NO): YES